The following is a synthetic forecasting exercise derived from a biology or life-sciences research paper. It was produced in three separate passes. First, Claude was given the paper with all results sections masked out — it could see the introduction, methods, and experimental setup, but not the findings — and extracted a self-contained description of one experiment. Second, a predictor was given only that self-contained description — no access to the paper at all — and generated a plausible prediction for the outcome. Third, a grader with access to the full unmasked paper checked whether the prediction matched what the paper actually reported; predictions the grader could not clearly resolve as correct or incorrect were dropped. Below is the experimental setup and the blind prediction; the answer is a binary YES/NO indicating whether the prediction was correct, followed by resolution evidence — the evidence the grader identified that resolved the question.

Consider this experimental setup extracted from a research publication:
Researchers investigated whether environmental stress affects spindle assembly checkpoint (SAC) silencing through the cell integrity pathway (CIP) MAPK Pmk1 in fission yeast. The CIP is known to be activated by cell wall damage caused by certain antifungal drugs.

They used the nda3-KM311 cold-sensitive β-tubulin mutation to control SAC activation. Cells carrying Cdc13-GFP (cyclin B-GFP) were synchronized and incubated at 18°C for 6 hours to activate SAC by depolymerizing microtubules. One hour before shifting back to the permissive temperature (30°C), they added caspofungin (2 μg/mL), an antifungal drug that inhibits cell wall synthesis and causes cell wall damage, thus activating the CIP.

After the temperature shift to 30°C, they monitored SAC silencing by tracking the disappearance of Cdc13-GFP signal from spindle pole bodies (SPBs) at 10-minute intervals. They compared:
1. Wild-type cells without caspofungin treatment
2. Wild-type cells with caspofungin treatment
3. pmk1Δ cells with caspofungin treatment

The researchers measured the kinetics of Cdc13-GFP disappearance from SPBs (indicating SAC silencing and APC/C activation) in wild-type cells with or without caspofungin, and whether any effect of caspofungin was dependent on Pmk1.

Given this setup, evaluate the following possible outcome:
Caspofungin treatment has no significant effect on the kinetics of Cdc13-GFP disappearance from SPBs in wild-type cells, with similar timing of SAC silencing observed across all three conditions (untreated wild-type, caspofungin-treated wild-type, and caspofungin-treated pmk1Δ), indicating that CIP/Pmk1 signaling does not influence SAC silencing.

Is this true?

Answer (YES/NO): NO